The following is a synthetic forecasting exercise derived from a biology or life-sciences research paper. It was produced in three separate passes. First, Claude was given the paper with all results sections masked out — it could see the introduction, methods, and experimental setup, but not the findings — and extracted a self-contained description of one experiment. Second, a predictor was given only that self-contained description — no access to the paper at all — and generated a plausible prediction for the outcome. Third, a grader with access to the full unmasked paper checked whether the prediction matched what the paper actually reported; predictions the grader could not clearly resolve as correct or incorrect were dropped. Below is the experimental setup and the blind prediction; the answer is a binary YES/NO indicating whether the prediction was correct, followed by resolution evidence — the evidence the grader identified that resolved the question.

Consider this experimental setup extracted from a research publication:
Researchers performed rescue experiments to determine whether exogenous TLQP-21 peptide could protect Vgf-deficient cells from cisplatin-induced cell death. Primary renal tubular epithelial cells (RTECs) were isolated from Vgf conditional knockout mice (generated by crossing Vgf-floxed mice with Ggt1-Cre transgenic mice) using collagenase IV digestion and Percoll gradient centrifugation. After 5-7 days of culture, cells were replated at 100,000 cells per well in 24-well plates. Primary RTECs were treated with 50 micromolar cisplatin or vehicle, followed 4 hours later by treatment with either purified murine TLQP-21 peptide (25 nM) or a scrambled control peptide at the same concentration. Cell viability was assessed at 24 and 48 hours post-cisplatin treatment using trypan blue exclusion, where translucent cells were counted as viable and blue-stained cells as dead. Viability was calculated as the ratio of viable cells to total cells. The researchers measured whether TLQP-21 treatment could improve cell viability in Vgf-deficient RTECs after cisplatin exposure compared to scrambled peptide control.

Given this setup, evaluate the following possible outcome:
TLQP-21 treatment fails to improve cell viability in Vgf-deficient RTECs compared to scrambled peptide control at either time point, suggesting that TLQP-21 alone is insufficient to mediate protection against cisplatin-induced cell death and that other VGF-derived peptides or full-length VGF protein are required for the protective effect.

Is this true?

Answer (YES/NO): NO